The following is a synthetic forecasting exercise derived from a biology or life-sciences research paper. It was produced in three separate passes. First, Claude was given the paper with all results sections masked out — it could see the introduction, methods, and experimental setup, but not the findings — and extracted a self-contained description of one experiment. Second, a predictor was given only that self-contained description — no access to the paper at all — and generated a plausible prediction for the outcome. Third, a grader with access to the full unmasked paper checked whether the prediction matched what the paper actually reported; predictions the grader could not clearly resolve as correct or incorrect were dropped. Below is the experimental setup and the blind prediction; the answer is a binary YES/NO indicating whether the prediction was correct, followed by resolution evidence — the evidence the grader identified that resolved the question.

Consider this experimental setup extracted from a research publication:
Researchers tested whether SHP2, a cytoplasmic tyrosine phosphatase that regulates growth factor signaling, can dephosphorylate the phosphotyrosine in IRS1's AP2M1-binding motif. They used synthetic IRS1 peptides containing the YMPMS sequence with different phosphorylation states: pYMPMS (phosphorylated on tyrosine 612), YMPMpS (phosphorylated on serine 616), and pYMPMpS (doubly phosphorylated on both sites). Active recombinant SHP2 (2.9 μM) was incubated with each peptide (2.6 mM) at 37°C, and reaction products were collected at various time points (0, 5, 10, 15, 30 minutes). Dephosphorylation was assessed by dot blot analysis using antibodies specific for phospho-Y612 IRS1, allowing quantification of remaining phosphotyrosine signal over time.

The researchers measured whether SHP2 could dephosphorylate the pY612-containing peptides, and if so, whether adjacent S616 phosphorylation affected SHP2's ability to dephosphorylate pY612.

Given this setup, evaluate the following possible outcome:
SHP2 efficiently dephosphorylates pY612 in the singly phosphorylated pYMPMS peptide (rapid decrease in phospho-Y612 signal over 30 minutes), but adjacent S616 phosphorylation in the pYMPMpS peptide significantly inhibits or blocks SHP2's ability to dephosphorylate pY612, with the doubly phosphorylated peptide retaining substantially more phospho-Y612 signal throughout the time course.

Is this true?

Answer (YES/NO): NO